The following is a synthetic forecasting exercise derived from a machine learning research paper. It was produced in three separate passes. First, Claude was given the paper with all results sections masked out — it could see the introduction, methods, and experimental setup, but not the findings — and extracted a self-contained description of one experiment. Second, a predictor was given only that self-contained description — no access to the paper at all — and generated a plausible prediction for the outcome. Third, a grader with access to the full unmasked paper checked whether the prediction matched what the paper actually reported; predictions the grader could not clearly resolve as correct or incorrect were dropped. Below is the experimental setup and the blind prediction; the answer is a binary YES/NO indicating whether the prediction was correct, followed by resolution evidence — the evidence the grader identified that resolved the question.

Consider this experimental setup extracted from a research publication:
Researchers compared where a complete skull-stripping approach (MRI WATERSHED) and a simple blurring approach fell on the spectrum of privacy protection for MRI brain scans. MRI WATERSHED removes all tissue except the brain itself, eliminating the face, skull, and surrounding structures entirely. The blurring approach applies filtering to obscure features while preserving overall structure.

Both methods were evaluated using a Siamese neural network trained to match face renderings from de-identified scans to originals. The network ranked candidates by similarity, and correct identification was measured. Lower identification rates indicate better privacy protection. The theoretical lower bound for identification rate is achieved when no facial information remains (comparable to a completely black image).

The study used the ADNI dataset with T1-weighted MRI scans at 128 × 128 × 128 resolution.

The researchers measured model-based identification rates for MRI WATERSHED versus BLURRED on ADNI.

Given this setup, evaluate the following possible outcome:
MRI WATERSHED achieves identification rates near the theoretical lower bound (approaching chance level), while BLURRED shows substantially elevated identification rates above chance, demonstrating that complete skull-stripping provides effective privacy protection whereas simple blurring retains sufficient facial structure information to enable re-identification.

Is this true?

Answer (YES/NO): YES